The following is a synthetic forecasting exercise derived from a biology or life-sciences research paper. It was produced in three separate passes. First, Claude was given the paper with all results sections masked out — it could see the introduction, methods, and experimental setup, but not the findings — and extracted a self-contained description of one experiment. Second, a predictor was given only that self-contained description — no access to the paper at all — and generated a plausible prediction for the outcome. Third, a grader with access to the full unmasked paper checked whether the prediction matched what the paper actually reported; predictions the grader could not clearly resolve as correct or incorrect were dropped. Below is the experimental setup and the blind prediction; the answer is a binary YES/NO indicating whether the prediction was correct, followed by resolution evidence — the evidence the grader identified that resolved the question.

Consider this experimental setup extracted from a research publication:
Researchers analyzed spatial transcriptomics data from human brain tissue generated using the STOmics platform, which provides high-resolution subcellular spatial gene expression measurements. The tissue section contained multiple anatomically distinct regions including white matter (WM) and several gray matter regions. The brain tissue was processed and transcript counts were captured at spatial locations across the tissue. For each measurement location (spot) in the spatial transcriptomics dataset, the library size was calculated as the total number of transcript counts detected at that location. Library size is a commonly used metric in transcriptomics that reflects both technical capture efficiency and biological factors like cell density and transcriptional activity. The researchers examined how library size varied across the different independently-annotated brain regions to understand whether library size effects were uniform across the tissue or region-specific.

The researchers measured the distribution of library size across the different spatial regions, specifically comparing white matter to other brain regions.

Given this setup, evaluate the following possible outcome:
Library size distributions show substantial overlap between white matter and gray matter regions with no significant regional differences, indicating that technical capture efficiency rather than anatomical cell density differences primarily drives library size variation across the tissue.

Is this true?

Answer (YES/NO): NO